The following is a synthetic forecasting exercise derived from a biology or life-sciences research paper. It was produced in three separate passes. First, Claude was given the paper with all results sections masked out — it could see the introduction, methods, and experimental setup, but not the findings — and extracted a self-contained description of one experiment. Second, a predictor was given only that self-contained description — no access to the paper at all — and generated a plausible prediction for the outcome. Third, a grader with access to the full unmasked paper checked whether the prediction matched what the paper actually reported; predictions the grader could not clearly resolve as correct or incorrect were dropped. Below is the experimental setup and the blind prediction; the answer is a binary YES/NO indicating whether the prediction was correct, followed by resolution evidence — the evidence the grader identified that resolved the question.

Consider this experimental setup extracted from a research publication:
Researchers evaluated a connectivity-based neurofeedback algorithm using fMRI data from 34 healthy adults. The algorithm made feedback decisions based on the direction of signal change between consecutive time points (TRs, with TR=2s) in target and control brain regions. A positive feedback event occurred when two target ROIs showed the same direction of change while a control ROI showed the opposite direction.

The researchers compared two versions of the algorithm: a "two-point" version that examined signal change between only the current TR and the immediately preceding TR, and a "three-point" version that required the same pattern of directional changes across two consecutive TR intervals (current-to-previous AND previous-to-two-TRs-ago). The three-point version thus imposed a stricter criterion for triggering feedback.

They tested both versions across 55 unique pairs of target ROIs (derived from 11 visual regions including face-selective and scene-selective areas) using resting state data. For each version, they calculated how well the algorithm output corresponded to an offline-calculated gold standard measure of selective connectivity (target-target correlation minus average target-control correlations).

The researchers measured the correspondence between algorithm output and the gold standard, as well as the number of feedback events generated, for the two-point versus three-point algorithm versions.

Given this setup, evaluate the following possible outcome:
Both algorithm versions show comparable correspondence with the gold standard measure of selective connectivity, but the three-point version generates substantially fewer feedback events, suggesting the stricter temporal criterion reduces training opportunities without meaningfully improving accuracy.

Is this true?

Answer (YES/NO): NO